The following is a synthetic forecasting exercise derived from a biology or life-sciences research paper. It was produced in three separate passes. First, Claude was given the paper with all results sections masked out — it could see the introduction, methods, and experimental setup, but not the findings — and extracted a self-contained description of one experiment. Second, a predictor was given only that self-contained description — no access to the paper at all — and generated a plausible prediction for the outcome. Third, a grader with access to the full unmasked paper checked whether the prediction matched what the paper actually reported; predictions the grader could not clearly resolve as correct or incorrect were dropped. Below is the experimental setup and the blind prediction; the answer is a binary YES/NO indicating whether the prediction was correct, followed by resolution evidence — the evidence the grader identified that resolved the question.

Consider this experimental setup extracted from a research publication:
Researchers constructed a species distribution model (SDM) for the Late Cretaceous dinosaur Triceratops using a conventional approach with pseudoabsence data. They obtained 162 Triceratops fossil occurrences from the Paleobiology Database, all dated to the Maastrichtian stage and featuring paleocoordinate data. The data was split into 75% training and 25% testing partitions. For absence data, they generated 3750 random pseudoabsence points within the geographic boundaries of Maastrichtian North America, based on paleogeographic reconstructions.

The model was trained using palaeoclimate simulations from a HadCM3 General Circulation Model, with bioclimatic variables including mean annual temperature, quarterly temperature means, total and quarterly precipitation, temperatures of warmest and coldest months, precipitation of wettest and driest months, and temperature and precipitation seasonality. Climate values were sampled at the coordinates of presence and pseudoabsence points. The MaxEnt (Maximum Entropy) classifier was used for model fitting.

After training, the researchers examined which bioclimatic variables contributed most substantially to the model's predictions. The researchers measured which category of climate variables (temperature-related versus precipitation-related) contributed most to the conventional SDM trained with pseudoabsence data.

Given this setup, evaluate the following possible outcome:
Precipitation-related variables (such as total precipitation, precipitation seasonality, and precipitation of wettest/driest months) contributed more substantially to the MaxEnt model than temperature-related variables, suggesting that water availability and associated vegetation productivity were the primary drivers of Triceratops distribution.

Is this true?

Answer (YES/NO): YES